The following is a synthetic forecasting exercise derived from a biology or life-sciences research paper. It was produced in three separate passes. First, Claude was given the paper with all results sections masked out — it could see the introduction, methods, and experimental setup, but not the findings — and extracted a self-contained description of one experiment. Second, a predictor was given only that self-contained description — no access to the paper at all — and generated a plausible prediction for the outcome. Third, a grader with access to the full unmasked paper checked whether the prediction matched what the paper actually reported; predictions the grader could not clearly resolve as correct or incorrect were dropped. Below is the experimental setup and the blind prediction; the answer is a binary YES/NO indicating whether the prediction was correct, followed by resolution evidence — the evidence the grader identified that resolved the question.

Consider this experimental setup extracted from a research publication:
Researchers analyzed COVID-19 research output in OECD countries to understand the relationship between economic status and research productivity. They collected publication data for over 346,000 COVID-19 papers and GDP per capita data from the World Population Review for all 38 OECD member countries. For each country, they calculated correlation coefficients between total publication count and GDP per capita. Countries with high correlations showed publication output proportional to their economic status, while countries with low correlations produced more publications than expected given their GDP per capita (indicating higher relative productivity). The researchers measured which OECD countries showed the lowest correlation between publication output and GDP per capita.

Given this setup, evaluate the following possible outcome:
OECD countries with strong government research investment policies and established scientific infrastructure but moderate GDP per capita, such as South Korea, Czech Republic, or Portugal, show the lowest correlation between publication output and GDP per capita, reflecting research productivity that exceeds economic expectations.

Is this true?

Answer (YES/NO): NO